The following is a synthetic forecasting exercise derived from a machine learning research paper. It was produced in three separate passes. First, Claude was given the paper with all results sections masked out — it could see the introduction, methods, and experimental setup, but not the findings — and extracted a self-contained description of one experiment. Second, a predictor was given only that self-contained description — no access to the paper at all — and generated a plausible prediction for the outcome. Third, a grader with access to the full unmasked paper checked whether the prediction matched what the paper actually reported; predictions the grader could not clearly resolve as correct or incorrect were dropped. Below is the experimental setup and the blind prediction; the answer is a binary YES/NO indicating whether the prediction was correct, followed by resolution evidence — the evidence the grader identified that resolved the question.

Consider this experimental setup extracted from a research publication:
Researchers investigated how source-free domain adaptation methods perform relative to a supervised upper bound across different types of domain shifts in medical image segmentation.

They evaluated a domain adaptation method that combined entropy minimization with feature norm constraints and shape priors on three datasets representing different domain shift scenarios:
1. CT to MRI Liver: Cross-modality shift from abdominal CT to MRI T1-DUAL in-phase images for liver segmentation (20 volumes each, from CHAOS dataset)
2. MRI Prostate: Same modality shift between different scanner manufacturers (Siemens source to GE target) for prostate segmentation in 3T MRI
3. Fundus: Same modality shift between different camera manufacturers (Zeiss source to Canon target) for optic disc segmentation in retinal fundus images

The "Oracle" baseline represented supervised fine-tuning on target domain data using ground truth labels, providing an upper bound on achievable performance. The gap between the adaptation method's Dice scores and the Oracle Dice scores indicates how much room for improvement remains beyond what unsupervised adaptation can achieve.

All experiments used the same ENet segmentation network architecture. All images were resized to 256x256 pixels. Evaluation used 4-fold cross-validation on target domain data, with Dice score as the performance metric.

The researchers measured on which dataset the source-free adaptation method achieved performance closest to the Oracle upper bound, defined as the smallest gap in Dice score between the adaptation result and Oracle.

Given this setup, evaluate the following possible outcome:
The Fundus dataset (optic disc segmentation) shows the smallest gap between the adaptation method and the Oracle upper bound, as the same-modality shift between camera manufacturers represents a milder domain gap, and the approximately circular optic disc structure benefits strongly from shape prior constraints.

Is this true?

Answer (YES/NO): YES